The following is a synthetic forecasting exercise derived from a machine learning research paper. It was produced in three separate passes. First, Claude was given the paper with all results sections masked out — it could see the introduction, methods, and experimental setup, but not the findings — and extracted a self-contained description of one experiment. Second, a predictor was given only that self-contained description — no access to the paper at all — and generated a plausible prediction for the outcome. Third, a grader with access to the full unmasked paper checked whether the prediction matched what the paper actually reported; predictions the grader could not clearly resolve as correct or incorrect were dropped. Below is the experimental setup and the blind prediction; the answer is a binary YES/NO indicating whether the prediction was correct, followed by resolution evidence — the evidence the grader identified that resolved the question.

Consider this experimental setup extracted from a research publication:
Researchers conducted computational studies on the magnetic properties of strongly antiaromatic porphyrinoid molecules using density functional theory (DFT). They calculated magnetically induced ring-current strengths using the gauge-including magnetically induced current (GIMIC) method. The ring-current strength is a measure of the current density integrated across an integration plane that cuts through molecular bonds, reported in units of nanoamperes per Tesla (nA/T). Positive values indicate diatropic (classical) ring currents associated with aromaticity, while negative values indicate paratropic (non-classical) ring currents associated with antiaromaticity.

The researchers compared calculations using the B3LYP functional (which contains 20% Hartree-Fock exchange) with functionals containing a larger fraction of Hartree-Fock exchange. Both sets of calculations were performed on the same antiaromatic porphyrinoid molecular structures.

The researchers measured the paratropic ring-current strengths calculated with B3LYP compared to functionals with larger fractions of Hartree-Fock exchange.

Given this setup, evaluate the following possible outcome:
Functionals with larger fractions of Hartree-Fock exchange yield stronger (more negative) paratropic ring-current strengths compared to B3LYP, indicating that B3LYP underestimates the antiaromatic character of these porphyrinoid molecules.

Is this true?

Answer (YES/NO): NO